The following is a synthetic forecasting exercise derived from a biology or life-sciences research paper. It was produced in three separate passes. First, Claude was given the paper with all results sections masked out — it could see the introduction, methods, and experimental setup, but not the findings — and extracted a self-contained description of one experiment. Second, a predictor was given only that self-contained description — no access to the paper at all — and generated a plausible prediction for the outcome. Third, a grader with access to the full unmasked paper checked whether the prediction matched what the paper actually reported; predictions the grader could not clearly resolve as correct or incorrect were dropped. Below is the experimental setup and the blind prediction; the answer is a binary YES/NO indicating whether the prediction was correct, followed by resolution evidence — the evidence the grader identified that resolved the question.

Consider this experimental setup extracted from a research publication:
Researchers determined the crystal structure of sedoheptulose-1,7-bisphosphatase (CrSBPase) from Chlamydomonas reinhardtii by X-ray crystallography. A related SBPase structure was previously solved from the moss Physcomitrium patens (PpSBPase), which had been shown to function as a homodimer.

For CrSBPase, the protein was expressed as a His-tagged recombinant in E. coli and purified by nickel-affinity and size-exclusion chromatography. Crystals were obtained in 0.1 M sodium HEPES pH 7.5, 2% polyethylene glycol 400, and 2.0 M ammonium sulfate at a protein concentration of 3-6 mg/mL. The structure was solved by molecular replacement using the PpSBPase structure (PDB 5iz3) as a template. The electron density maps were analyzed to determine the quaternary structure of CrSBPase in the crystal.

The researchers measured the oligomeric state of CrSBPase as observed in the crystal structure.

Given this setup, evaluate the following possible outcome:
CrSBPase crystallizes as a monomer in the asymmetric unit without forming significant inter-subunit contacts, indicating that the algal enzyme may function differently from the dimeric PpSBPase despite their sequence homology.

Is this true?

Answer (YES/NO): NO